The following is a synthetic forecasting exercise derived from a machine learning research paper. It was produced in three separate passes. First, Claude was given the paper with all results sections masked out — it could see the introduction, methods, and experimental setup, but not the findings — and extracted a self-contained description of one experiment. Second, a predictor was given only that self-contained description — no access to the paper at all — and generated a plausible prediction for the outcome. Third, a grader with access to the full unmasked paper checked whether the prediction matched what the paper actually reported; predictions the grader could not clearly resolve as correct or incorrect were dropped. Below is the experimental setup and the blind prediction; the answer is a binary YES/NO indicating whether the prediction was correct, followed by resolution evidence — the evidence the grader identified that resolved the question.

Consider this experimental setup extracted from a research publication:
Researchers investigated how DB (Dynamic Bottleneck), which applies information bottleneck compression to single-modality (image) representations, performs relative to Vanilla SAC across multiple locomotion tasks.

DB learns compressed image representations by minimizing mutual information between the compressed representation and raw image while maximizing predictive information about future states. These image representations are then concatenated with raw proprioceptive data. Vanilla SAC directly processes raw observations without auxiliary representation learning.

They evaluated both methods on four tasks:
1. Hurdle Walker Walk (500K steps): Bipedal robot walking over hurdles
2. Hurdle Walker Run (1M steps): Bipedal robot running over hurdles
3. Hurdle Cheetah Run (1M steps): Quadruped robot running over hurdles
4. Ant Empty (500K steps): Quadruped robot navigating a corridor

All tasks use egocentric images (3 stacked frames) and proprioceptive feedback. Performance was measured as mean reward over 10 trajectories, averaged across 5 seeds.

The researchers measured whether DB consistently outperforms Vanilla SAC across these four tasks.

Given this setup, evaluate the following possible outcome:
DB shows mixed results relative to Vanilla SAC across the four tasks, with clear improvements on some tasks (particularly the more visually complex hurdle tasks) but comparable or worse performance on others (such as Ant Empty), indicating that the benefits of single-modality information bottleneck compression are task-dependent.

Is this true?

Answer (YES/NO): NO